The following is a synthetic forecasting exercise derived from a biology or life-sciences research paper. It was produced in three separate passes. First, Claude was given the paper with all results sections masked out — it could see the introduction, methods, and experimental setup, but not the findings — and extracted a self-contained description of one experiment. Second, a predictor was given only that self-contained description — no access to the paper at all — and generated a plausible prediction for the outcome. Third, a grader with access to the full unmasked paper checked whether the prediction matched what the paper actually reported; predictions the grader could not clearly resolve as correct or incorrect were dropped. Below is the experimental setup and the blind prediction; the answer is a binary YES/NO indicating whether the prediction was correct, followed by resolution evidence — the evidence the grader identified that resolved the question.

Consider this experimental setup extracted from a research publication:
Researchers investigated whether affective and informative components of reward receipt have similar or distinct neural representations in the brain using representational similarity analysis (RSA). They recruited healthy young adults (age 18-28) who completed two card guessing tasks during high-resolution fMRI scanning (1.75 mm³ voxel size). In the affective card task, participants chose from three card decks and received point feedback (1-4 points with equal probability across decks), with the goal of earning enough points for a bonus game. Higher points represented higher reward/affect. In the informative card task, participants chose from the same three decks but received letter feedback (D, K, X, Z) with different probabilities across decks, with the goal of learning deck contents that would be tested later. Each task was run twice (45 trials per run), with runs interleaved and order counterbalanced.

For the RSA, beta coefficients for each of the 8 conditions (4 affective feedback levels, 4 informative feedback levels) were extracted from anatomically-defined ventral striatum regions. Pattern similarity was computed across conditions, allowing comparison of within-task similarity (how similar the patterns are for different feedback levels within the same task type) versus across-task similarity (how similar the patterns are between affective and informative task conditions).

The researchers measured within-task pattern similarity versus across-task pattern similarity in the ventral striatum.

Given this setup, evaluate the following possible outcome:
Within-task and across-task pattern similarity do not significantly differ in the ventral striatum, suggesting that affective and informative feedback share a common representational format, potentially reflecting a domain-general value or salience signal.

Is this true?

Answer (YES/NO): NO